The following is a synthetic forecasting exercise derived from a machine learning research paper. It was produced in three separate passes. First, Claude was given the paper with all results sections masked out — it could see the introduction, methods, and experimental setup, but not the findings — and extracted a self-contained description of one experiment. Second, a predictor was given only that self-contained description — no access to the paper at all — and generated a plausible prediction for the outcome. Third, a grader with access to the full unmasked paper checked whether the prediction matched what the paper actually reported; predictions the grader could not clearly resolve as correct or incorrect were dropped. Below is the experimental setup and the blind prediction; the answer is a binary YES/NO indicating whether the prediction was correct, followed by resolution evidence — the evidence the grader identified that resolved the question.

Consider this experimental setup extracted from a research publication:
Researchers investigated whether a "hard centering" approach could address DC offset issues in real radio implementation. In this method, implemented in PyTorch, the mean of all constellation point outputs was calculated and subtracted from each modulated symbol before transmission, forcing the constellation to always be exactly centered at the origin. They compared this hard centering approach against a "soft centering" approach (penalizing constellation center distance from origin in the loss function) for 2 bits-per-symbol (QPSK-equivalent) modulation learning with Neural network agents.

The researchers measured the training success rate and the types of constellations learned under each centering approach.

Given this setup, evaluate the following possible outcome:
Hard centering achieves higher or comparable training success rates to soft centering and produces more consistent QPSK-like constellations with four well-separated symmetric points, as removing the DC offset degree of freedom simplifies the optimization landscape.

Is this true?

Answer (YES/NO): NO